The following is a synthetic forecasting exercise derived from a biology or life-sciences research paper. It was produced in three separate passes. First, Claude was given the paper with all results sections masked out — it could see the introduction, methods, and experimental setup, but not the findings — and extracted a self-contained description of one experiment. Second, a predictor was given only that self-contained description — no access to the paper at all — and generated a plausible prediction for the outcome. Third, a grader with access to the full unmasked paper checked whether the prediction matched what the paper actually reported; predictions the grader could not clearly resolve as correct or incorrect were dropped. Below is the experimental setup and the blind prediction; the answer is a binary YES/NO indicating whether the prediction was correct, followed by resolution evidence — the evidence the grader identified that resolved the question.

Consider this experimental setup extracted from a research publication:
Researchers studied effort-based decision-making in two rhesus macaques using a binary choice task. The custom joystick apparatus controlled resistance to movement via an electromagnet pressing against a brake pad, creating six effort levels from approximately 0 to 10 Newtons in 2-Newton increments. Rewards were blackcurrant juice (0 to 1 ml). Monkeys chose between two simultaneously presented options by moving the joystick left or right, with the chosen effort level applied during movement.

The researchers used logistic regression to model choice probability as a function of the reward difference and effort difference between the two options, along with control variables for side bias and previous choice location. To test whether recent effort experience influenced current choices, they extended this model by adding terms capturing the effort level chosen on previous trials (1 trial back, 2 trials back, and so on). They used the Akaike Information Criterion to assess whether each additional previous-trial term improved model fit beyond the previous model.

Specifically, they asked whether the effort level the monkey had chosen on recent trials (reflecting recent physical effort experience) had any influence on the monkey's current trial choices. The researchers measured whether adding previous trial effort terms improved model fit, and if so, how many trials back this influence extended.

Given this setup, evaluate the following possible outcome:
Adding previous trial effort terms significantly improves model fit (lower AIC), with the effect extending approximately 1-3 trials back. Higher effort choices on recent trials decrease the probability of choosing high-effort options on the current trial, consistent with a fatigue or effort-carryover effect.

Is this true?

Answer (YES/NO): NO